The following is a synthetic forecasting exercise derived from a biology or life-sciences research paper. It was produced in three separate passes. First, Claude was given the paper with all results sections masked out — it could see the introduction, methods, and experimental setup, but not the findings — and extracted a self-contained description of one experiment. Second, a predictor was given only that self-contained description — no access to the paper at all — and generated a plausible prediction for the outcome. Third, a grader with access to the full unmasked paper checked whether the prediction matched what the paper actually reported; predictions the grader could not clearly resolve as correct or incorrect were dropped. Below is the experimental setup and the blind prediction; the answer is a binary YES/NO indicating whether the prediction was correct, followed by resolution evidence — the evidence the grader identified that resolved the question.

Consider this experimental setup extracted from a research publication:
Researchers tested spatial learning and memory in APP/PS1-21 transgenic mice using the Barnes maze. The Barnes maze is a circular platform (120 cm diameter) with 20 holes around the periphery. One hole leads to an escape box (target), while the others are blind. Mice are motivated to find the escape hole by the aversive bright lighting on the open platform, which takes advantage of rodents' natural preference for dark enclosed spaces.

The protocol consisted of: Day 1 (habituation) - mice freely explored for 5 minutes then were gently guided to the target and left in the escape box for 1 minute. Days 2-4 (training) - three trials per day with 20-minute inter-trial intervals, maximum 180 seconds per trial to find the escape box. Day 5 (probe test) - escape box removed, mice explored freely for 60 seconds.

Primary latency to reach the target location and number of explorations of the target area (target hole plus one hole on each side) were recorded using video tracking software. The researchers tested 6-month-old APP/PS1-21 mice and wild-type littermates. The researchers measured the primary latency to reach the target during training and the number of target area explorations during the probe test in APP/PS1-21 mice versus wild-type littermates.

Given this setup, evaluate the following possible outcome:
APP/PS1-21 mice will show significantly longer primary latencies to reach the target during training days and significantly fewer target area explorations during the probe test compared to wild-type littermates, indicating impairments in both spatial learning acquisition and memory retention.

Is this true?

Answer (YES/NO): YES